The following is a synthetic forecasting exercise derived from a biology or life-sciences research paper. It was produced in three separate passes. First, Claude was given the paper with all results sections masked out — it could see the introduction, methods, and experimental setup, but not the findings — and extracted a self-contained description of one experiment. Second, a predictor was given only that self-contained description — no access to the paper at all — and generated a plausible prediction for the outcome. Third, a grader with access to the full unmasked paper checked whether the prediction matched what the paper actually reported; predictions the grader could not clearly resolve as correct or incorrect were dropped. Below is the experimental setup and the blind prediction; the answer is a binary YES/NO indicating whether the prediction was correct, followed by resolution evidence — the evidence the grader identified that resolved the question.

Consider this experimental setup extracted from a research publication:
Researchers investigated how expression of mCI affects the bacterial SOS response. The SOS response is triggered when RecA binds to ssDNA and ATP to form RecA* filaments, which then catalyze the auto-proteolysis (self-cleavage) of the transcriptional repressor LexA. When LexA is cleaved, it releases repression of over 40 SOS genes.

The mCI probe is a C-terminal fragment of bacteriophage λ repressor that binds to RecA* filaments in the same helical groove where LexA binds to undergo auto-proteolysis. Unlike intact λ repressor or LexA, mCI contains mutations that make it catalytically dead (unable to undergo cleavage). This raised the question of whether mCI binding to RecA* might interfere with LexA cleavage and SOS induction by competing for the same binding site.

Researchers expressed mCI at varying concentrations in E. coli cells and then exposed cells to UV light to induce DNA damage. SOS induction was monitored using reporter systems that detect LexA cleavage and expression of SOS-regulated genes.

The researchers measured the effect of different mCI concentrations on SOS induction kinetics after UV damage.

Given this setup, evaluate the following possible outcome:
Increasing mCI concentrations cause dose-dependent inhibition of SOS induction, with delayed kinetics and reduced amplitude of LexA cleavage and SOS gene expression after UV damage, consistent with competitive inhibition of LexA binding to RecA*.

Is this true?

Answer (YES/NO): YES